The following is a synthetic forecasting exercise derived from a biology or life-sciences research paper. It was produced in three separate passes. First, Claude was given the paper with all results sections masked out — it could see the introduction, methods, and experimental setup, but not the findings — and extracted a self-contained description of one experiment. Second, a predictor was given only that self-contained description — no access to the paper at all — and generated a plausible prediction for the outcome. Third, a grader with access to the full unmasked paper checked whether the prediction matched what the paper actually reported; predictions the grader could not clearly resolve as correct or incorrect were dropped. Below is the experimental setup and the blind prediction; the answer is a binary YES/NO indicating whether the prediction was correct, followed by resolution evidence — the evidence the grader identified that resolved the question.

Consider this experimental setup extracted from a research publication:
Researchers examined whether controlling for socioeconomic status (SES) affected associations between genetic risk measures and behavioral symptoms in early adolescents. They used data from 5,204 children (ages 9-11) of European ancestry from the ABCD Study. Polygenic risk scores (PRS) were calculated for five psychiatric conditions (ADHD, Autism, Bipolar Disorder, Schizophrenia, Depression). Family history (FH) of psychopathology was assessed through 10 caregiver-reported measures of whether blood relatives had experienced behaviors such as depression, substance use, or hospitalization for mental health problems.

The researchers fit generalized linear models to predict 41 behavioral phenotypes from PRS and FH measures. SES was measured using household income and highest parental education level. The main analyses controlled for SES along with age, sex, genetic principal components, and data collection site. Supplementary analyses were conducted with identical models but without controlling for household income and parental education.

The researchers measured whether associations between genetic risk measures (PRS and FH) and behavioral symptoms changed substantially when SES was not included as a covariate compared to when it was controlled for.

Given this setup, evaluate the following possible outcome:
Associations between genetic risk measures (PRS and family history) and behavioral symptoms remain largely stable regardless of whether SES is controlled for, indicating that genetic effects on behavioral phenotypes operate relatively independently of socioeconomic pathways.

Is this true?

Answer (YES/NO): YES